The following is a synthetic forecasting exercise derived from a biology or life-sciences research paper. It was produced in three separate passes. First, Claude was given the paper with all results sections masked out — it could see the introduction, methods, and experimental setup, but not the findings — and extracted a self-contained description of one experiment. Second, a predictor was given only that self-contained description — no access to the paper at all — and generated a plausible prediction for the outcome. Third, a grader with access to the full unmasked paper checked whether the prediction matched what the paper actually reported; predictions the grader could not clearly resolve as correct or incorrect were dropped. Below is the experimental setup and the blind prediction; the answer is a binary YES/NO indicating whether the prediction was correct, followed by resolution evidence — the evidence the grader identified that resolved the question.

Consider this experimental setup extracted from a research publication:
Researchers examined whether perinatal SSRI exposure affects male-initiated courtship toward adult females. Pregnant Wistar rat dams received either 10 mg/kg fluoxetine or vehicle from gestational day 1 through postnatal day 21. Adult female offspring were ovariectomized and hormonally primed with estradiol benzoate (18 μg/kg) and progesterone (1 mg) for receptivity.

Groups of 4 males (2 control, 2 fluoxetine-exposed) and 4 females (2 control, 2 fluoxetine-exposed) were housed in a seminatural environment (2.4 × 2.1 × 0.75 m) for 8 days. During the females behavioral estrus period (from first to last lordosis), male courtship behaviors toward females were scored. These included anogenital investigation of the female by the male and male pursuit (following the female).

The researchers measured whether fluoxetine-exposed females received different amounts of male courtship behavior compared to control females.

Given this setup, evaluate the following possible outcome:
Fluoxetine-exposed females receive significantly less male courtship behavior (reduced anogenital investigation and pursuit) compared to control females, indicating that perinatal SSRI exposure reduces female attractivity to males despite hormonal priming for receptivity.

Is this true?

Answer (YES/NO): NO